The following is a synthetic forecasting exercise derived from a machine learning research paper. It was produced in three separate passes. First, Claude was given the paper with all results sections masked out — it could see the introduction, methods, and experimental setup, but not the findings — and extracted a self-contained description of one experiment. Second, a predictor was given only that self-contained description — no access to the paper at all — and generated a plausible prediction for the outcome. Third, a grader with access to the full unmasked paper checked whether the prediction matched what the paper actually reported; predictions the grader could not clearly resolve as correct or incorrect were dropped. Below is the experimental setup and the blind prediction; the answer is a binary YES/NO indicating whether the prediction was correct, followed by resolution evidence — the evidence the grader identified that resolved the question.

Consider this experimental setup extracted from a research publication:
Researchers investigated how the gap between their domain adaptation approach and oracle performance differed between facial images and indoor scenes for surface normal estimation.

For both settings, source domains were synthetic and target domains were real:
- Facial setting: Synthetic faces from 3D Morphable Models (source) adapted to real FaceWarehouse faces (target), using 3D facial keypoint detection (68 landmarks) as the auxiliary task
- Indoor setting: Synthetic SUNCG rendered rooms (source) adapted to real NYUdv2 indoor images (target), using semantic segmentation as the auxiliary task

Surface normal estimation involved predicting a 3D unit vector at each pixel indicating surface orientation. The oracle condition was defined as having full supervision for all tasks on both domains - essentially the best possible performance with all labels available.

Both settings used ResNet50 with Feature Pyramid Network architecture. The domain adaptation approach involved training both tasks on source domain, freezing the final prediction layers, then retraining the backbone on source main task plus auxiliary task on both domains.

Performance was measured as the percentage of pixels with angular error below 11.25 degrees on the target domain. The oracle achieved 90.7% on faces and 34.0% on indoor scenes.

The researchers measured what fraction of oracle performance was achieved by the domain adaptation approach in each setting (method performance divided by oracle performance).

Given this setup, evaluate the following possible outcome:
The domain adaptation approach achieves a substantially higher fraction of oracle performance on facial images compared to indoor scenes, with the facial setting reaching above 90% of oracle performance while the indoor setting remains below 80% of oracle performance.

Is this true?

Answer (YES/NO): NO